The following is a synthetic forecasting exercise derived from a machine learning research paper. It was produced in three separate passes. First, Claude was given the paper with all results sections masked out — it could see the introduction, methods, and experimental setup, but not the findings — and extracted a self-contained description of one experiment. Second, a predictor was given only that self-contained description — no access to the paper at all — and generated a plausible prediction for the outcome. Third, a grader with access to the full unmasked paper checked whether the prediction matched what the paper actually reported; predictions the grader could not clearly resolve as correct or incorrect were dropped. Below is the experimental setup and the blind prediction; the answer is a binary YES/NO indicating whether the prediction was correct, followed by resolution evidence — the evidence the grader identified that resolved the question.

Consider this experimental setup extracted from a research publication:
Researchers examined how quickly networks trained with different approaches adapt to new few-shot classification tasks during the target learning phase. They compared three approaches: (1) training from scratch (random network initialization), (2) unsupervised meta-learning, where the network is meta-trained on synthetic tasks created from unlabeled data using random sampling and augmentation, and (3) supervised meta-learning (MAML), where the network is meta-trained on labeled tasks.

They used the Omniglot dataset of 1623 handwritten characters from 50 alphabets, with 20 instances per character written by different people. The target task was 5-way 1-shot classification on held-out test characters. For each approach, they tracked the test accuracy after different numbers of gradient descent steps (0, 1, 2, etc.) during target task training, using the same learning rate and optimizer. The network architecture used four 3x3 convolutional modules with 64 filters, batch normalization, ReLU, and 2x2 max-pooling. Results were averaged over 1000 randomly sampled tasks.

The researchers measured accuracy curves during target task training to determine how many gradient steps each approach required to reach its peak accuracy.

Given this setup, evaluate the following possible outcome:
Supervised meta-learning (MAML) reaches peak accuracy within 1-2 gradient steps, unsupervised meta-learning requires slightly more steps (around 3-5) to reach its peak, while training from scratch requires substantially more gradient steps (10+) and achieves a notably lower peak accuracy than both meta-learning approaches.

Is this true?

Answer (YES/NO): NO